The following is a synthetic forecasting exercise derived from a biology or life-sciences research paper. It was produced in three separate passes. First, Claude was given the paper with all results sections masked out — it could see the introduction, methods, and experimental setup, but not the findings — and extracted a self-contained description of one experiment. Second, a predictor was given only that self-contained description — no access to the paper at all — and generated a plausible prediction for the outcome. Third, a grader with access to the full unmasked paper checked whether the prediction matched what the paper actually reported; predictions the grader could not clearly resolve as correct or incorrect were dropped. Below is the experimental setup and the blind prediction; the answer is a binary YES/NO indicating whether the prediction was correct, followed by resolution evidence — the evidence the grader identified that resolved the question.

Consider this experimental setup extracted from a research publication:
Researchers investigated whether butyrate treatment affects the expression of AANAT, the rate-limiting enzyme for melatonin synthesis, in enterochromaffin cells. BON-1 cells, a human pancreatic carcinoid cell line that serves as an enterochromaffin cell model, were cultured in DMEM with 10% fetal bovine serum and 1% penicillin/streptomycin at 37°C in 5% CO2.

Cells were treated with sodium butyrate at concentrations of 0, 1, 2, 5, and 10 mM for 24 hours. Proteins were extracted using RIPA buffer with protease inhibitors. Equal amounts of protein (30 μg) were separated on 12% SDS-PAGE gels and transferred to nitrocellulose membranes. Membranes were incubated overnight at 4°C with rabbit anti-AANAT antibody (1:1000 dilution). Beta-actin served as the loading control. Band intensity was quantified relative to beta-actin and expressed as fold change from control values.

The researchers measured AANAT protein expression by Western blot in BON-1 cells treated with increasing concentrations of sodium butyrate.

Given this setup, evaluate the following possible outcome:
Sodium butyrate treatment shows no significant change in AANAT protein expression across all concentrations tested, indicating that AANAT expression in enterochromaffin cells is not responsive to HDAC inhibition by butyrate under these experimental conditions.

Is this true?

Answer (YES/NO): NO